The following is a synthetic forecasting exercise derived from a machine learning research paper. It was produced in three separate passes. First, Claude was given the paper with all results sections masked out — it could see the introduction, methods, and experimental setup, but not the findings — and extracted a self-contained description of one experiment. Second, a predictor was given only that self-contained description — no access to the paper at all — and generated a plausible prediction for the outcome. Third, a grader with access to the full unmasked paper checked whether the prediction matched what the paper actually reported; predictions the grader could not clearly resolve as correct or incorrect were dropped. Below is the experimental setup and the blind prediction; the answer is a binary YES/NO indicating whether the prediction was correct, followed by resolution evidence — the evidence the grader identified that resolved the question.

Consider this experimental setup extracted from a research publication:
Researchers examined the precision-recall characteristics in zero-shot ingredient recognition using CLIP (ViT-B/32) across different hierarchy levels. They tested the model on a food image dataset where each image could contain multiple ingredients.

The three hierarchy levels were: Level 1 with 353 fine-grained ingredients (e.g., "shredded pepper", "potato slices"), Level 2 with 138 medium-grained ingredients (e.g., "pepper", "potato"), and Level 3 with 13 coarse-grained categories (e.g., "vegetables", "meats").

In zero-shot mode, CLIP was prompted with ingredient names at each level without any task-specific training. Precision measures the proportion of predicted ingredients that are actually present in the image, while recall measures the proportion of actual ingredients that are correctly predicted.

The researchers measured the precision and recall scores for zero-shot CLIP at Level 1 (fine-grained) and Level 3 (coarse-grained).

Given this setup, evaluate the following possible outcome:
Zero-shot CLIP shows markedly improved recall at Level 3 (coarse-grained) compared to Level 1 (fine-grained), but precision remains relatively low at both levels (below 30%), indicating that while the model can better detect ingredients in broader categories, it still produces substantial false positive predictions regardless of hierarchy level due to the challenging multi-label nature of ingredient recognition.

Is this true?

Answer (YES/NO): NO